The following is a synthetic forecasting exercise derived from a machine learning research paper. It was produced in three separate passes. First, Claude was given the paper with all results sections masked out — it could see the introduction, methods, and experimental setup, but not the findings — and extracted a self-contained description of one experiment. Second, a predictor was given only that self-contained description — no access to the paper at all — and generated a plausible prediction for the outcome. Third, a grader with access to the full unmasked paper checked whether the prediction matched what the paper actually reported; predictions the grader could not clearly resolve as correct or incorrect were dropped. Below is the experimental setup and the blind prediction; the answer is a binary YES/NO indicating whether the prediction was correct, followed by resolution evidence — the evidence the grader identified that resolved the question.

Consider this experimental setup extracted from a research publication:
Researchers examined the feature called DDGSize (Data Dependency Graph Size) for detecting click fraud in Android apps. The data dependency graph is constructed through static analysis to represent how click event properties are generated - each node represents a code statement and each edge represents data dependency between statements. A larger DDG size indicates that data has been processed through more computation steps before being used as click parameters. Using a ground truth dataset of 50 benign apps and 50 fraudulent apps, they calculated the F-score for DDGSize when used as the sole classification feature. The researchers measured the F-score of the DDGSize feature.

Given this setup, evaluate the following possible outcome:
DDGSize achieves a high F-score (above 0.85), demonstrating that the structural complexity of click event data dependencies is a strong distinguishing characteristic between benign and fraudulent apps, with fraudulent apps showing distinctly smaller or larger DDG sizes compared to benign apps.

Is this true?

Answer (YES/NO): NO